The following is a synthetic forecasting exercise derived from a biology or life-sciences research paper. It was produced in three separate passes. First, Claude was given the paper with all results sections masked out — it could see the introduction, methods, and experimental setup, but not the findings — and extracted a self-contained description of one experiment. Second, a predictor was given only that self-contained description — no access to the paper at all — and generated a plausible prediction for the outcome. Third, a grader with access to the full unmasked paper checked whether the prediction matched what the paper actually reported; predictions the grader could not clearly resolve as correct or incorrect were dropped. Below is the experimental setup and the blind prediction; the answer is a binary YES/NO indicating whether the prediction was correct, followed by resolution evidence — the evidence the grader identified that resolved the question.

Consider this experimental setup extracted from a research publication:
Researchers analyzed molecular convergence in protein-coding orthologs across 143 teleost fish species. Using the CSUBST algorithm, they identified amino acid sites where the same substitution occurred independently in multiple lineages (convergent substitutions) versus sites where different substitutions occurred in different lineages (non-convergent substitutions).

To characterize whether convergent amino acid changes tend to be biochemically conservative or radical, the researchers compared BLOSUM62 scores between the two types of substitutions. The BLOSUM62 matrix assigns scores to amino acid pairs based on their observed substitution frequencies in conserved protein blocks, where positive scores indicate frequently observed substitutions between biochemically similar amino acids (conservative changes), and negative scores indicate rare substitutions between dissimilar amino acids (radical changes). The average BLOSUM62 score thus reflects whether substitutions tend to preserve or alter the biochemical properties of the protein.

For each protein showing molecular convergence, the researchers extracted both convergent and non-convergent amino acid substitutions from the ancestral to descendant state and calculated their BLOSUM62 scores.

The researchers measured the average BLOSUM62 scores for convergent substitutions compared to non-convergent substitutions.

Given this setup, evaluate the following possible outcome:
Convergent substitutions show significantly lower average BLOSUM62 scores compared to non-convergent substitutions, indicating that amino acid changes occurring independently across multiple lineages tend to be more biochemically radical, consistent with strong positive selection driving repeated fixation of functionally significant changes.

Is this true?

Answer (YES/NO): YES